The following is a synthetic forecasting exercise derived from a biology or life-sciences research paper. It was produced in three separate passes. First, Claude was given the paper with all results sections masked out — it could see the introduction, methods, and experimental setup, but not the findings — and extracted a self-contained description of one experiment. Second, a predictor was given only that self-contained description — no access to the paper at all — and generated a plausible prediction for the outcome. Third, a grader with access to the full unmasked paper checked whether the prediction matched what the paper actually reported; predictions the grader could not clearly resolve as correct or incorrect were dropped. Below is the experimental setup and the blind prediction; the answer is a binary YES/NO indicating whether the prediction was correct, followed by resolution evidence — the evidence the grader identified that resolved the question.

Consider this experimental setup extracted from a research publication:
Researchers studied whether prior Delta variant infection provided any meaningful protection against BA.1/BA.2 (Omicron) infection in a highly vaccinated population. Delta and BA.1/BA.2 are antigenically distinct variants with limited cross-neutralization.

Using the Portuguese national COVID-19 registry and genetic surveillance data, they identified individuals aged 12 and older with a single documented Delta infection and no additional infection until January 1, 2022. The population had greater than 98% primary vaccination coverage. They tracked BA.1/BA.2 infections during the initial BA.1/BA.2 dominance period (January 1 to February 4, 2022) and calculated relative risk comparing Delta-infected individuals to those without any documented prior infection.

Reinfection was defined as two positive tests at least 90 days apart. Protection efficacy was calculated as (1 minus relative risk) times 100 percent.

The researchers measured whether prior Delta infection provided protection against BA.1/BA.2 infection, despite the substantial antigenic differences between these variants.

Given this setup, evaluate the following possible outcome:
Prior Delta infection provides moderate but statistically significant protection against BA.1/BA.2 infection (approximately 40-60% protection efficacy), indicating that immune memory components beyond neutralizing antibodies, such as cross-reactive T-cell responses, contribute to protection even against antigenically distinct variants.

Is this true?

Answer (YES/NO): NO